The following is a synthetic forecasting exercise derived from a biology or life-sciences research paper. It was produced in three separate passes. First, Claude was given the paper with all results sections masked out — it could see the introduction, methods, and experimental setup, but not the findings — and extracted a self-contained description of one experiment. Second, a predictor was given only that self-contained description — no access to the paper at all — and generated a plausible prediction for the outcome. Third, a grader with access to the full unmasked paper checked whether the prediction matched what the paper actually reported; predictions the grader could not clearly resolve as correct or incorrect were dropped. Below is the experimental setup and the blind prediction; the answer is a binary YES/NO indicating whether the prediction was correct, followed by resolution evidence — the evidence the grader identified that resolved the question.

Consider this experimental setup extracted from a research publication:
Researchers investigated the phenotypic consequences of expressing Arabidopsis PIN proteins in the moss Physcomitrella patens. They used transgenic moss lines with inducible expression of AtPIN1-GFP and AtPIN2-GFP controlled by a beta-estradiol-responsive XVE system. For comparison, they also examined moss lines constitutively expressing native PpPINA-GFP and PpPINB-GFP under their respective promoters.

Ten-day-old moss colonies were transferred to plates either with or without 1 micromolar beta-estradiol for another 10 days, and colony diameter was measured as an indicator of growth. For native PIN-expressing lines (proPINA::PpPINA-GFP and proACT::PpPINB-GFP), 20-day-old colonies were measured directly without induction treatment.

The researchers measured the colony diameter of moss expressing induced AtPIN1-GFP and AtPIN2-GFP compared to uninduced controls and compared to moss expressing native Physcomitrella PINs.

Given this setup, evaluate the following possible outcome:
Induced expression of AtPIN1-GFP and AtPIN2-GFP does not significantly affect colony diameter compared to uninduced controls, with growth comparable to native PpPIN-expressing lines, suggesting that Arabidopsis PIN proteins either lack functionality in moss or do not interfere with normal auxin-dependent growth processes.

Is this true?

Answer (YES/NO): NO